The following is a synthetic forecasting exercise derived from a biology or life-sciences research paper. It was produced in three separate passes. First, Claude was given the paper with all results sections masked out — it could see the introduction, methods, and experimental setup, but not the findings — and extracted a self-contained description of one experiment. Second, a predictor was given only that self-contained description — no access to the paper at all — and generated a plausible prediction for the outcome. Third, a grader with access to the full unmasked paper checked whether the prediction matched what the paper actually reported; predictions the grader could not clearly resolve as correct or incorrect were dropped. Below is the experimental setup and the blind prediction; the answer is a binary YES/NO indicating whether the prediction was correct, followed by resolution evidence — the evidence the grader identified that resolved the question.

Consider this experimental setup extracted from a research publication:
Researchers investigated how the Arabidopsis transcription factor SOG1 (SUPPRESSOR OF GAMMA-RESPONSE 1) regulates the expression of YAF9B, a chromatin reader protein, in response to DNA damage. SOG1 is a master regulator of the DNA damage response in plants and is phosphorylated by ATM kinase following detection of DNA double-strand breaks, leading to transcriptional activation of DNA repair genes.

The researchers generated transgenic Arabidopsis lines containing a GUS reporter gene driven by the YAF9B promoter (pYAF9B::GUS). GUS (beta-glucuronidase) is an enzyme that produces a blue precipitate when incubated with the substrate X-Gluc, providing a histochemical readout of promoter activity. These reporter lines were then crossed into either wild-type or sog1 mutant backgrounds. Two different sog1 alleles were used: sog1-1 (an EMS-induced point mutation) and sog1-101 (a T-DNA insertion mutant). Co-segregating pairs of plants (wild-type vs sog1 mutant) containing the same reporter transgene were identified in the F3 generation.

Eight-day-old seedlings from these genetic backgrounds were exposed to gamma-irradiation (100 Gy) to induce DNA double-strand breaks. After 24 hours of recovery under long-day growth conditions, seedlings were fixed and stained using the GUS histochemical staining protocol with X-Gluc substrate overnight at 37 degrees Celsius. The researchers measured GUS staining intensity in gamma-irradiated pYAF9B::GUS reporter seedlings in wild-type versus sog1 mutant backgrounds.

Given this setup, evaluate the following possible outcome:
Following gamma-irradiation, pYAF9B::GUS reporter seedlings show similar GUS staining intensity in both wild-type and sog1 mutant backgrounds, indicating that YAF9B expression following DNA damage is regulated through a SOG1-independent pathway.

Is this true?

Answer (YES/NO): NO